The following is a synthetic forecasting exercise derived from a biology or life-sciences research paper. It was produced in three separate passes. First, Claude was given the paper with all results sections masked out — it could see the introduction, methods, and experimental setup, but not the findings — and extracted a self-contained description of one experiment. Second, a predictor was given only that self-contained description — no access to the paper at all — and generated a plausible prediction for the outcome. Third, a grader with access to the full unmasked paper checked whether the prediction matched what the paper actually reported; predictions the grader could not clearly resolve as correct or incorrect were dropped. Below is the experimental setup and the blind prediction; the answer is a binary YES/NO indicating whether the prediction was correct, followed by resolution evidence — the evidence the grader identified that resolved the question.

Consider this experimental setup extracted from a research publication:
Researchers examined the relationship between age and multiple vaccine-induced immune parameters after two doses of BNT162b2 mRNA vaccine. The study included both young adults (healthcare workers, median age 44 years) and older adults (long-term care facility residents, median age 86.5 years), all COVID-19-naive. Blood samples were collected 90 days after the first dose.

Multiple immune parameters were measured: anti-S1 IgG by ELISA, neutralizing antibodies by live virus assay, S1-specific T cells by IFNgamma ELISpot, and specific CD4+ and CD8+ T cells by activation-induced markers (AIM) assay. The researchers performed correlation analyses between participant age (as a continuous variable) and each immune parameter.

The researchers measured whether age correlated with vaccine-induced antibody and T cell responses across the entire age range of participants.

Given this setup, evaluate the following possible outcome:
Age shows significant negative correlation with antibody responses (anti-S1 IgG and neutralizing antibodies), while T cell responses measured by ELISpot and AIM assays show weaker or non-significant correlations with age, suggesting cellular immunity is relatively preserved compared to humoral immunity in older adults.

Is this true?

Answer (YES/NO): NO